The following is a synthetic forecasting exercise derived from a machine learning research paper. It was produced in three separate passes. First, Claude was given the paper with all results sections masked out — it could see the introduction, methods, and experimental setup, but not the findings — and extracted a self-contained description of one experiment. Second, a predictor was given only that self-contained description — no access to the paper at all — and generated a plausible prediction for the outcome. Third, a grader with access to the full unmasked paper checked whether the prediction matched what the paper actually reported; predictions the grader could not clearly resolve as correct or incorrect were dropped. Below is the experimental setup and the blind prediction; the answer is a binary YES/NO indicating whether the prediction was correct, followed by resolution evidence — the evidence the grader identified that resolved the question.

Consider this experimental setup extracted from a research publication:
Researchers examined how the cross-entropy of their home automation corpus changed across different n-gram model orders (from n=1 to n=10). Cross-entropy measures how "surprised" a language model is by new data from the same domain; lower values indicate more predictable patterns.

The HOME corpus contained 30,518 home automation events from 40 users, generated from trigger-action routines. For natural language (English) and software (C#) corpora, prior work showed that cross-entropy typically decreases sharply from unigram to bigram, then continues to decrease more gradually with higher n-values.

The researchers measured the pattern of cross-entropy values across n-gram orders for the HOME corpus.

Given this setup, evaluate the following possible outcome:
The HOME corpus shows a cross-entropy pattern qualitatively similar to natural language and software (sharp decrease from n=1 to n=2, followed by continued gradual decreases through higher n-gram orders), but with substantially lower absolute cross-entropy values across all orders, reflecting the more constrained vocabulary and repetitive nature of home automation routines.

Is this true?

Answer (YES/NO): NO